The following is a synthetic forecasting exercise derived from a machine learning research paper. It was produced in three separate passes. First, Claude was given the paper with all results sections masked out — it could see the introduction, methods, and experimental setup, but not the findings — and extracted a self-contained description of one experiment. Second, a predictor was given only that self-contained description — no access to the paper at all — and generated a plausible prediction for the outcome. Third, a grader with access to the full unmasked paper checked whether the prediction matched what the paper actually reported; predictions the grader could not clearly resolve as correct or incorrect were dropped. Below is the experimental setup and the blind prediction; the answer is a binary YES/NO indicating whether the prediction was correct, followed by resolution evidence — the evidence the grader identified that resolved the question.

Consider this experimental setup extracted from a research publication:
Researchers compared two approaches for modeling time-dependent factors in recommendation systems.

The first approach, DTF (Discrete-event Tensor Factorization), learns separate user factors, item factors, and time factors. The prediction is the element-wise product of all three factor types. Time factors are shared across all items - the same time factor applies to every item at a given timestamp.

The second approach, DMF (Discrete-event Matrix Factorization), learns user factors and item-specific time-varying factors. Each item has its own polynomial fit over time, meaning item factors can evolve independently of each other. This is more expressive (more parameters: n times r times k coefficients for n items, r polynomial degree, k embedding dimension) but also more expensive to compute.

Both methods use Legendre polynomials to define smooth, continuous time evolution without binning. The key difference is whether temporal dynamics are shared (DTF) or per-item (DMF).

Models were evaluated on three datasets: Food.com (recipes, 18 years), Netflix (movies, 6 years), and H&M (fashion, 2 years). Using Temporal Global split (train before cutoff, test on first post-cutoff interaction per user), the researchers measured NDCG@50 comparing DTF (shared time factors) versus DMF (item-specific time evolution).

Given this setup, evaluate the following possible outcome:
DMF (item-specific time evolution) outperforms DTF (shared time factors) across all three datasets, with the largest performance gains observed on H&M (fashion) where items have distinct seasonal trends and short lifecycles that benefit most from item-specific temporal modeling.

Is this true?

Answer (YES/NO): NO